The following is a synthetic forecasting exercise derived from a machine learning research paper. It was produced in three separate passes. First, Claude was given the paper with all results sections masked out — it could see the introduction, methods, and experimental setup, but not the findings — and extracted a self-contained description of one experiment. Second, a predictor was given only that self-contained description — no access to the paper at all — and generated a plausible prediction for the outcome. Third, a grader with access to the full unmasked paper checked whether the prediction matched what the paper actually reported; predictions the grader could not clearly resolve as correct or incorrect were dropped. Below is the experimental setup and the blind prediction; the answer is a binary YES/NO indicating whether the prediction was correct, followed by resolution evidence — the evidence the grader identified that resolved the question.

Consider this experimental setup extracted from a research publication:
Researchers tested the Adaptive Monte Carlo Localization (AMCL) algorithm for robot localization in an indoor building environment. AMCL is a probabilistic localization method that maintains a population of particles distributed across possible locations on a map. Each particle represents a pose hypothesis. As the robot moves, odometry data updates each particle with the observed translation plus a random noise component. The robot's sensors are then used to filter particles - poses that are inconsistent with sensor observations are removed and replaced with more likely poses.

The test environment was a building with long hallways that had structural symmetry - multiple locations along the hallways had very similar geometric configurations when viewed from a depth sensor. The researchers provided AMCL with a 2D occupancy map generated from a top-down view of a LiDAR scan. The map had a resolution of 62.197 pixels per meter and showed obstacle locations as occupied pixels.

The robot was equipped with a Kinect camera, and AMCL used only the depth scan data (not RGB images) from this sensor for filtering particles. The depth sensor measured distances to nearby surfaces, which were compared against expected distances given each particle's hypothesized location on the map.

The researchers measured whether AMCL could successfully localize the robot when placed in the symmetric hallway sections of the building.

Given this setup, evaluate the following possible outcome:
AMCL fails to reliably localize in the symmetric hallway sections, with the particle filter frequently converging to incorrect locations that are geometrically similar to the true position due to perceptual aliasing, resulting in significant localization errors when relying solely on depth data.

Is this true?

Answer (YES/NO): YES